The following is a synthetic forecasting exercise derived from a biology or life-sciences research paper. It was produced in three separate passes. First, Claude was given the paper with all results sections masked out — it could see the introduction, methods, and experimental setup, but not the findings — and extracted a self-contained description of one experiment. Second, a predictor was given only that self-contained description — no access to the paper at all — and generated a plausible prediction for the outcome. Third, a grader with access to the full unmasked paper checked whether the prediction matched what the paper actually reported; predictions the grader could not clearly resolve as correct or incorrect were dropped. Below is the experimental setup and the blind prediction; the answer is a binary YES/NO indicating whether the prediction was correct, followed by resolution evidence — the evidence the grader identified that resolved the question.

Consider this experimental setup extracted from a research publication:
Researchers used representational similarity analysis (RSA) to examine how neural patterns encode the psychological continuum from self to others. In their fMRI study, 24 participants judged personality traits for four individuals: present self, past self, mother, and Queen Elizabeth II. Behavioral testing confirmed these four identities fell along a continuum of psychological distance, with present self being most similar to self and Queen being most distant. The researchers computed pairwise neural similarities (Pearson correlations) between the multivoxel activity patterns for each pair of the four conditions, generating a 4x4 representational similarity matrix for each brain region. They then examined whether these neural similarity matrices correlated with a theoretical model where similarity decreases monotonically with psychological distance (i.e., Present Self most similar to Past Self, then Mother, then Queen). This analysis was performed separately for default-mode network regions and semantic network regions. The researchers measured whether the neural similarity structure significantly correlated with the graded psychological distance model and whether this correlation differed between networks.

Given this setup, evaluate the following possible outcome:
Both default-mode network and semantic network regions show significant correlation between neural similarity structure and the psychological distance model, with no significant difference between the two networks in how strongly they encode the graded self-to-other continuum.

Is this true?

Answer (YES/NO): YES